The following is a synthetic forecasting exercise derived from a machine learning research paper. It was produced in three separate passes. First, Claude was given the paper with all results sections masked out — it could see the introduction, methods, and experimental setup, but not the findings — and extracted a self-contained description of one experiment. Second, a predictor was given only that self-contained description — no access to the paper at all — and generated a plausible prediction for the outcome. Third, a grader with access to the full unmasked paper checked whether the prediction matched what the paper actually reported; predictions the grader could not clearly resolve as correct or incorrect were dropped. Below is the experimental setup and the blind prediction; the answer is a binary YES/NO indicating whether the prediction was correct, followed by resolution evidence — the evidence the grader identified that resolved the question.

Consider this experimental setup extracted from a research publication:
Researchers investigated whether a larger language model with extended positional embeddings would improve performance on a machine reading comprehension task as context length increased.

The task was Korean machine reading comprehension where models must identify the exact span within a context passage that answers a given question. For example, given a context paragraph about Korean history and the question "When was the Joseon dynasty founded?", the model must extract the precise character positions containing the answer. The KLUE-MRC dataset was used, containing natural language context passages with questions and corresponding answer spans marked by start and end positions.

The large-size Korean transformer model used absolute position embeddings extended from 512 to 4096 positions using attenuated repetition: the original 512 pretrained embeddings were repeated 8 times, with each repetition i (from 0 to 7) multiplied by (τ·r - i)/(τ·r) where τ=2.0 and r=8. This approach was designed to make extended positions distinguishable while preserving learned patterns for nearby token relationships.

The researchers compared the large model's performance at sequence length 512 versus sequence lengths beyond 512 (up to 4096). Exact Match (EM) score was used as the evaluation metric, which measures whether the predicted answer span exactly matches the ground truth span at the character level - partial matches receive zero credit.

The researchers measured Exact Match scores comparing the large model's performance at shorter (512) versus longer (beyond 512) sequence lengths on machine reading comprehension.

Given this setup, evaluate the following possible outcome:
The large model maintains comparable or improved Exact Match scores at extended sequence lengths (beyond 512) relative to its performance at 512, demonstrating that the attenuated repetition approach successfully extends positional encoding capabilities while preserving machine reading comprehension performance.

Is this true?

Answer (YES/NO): NO